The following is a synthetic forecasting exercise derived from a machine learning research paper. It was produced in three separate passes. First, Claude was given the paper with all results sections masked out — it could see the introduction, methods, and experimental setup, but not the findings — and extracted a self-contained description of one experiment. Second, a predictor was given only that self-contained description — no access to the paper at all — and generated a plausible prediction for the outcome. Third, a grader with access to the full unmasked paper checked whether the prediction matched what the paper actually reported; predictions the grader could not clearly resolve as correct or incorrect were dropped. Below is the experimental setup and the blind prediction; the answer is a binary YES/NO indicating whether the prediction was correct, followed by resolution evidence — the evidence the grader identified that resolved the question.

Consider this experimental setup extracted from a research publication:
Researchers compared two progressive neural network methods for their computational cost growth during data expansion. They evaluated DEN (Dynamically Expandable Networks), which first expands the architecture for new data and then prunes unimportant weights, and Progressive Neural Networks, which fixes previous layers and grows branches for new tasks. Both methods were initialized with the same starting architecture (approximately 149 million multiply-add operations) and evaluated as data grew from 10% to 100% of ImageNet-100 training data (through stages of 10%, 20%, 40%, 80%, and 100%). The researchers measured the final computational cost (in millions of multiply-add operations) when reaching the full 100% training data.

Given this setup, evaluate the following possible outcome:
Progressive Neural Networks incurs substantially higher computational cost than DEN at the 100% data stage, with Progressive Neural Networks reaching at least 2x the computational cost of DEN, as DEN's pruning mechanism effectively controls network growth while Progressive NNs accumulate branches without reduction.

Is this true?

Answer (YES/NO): NO